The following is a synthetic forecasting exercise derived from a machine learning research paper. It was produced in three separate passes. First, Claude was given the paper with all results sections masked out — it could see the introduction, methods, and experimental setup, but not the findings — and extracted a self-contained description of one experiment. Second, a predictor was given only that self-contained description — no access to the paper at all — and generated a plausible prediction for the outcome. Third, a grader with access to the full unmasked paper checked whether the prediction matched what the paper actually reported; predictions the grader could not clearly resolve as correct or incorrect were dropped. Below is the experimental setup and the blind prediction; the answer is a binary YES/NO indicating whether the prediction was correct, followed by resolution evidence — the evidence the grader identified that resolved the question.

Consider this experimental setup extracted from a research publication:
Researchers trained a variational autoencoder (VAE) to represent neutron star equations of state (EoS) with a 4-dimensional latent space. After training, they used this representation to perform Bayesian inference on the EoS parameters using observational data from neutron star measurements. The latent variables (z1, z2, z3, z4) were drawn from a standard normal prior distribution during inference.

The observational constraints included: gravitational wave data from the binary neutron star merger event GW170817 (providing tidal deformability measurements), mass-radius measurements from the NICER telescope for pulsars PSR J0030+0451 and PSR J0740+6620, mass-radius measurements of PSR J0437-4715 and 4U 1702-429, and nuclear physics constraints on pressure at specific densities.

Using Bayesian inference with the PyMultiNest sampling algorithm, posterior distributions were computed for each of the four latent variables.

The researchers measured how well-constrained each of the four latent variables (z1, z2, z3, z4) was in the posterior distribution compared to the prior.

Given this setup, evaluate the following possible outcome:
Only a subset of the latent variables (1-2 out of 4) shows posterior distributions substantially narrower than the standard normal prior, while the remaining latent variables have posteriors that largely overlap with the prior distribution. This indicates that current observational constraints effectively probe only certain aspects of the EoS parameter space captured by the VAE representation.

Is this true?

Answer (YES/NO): NO